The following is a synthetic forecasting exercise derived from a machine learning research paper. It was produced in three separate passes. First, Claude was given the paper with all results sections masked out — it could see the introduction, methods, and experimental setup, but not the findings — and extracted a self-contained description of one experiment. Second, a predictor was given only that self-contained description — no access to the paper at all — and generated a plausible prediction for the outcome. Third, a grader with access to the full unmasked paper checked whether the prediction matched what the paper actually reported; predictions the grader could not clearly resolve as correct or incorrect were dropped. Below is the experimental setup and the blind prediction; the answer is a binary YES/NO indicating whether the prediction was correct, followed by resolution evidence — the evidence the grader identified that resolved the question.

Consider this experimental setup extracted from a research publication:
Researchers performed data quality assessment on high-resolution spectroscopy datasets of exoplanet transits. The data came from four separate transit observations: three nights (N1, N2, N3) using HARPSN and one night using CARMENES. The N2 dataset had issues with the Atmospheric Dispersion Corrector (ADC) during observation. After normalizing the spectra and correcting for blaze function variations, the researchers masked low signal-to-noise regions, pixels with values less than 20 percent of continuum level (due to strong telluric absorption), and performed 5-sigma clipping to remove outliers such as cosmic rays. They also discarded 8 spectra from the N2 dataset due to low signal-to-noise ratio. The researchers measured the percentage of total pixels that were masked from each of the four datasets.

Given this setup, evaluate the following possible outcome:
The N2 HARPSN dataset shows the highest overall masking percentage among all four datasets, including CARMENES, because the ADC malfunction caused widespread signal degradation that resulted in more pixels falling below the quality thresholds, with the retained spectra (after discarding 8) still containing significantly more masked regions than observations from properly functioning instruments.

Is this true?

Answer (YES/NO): YES